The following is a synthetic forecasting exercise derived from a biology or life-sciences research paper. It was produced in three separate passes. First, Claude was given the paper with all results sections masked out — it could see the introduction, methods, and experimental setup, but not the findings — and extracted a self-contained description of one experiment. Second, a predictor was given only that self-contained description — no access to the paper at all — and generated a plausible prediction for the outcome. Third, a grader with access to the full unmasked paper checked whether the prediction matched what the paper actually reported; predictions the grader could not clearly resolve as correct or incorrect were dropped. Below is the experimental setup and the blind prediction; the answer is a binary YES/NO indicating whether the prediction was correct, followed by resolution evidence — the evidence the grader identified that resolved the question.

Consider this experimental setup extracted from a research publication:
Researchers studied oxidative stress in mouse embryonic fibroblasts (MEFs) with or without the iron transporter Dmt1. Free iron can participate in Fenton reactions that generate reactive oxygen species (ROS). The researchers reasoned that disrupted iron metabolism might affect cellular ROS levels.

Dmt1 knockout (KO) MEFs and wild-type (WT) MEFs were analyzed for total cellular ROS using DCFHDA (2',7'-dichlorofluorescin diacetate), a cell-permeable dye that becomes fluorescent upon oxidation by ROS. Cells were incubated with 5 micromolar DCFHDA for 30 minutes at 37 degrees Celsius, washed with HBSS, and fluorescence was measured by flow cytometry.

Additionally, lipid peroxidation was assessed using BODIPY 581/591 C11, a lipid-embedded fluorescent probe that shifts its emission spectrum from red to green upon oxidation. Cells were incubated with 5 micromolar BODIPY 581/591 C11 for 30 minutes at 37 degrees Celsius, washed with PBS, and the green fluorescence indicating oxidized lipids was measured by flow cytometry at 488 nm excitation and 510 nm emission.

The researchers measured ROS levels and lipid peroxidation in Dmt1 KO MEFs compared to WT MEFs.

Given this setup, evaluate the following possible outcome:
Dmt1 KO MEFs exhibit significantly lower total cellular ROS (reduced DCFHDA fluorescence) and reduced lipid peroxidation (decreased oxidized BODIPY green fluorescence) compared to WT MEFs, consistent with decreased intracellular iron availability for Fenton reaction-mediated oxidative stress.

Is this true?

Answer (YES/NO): NO